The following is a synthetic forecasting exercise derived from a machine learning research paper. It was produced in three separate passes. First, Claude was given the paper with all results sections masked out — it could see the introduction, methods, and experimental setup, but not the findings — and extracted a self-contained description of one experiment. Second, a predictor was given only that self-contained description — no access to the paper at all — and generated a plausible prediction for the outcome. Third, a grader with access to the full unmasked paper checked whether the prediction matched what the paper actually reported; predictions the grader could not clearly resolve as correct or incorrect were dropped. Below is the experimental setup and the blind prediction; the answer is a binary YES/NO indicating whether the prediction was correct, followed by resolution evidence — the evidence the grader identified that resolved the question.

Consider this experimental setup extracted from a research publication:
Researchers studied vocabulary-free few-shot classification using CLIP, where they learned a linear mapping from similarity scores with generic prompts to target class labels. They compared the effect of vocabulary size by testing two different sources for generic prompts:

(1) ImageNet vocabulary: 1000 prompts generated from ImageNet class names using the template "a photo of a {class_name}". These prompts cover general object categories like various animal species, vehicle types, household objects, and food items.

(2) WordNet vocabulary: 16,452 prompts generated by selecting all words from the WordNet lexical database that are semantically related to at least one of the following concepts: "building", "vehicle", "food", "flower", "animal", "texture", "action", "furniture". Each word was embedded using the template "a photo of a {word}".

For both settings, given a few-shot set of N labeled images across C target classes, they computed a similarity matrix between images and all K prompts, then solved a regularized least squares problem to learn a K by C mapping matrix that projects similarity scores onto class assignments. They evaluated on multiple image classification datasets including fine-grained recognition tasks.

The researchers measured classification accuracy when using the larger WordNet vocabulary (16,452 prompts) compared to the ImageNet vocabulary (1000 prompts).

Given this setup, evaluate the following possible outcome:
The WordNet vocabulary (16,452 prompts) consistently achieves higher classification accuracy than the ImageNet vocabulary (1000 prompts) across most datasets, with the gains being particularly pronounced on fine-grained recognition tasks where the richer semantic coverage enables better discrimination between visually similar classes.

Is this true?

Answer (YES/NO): NO